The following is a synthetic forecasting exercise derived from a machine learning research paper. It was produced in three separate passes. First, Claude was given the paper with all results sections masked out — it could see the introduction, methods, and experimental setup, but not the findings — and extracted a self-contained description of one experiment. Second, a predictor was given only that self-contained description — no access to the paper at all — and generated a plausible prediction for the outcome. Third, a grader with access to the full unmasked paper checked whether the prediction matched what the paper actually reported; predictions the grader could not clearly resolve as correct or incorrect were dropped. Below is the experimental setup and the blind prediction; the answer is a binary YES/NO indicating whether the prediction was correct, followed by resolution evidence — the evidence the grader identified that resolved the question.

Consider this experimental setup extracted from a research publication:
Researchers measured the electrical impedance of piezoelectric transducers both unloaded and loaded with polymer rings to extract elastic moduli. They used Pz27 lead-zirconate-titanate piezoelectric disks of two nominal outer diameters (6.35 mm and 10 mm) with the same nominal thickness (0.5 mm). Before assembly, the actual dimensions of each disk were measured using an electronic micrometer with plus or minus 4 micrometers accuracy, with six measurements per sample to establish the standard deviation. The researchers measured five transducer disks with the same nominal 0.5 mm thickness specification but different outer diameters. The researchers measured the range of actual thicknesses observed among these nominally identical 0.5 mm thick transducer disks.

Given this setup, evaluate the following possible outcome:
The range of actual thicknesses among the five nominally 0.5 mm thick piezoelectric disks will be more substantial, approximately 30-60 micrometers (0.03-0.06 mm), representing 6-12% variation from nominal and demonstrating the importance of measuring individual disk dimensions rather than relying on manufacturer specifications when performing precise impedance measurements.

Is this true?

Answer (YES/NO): NO